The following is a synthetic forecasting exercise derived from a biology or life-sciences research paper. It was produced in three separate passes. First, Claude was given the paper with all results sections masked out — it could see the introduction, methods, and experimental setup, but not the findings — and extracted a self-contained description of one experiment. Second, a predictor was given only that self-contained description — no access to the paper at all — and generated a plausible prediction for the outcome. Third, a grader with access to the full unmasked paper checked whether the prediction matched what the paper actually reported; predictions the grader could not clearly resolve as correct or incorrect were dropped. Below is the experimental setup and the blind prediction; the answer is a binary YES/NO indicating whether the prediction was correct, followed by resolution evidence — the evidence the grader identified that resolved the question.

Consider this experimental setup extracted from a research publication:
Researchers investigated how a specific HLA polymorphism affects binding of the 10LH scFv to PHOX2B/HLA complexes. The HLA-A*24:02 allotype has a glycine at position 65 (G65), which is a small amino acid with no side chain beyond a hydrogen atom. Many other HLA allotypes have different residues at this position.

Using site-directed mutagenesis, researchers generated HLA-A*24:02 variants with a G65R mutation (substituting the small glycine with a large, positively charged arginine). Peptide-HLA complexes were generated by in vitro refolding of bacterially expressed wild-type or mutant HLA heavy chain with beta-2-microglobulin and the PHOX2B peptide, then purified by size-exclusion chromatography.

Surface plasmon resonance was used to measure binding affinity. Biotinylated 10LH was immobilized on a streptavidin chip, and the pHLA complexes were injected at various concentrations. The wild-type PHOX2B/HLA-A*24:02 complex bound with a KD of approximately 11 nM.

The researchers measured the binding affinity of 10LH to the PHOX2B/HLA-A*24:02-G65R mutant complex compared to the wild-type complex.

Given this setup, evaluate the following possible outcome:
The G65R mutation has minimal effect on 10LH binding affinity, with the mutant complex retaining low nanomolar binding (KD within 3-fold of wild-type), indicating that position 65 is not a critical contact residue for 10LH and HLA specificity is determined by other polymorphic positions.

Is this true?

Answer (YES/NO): NO